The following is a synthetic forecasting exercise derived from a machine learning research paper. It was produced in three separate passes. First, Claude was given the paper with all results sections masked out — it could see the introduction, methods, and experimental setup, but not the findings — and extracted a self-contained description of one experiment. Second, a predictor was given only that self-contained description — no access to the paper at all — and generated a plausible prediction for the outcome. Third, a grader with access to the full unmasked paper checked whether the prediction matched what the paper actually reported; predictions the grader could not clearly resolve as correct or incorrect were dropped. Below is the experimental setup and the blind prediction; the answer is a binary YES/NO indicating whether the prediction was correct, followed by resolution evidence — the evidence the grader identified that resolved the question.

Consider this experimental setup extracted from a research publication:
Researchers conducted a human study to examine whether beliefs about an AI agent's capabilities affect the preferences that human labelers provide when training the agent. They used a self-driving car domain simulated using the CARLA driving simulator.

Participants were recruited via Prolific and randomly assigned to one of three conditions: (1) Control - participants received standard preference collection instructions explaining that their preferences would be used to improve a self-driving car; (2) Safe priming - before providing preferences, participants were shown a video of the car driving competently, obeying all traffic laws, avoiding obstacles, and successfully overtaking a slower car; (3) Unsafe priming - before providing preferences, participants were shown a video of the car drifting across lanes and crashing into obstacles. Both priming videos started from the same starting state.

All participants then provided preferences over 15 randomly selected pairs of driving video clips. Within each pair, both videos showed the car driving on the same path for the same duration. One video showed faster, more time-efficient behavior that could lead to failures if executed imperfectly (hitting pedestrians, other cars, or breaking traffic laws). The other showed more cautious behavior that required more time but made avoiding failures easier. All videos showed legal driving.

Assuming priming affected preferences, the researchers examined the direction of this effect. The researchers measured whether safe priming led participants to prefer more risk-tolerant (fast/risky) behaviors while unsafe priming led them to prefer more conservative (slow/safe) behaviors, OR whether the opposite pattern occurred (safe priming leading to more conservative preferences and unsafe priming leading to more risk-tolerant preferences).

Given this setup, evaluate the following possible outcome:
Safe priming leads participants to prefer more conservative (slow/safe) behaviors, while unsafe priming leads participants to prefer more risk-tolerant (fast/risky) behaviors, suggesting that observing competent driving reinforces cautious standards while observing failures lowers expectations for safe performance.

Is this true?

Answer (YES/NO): NO